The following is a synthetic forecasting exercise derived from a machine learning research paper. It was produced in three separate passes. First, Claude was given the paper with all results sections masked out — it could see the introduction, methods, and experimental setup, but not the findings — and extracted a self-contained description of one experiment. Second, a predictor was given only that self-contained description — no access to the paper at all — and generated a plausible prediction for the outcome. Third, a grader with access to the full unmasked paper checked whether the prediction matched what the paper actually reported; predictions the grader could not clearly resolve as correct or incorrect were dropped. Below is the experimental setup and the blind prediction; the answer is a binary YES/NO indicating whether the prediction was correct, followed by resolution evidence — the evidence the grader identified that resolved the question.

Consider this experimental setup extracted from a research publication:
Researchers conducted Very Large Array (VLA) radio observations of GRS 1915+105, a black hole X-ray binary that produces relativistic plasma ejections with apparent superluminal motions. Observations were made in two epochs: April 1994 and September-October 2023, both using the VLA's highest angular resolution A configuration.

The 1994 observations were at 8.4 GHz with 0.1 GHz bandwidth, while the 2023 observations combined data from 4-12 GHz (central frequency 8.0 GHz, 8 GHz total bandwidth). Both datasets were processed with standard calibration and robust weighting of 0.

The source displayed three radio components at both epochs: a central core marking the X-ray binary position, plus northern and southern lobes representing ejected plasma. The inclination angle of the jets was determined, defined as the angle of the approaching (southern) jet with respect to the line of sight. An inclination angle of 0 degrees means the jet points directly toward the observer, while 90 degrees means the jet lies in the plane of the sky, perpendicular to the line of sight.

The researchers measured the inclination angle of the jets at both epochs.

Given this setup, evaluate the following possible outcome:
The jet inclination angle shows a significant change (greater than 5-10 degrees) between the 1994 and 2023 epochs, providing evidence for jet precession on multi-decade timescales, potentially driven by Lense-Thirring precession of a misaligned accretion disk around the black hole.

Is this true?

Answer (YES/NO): NO